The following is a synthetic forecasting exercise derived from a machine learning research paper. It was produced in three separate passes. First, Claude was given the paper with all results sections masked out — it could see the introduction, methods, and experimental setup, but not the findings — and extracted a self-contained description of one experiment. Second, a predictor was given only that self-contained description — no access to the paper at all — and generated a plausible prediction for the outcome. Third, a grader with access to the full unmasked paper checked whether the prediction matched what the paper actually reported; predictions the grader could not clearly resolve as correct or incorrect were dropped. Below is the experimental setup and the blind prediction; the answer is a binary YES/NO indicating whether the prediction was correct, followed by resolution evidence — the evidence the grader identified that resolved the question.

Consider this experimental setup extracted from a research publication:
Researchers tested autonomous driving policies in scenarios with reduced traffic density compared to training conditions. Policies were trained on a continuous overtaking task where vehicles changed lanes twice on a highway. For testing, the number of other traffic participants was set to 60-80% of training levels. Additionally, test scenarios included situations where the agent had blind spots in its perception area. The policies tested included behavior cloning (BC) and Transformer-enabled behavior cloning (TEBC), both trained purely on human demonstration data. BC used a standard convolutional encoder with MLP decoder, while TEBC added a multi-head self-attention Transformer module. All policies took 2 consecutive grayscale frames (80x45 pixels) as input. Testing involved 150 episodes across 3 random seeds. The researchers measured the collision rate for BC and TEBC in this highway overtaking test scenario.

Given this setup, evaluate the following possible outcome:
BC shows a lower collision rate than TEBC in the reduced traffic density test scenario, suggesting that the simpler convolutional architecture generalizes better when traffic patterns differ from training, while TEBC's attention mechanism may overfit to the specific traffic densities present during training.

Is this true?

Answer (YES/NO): NO